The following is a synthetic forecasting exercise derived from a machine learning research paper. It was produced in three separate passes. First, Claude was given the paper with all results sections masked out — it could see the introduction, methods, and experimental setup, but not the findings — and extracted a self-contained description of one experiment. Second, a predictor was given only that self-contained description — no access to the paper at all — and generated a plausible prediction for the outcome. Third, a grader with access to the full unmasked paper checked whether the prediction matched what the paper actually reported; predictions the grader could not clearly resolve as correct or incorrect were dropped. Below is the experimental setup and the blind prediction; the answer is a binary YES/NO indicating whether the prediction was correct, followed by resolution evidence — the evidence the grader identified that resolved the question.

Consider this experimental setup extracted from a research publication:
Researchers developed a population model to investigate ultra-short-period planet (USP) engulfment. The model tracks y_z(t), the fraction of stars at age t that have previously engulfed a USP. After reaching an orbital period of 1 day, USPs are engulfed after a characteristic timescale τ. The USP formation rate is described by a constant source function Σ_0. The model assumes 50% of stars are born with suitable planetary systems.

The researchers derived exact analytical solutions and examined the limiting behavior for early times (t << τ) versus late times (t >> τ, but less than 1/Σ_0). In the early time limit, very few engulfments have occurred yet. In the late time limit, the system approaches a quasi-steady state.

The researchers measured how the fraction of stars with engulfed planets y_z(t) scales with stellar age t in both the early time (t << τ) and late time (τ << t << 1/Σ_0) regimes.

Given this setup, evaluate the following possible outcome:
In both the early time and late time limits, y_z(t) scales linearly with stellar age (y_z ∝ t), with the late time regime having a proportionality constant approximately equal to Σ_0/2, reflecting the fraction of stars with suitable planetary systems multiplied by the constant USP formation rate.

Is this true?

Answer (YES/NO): NO